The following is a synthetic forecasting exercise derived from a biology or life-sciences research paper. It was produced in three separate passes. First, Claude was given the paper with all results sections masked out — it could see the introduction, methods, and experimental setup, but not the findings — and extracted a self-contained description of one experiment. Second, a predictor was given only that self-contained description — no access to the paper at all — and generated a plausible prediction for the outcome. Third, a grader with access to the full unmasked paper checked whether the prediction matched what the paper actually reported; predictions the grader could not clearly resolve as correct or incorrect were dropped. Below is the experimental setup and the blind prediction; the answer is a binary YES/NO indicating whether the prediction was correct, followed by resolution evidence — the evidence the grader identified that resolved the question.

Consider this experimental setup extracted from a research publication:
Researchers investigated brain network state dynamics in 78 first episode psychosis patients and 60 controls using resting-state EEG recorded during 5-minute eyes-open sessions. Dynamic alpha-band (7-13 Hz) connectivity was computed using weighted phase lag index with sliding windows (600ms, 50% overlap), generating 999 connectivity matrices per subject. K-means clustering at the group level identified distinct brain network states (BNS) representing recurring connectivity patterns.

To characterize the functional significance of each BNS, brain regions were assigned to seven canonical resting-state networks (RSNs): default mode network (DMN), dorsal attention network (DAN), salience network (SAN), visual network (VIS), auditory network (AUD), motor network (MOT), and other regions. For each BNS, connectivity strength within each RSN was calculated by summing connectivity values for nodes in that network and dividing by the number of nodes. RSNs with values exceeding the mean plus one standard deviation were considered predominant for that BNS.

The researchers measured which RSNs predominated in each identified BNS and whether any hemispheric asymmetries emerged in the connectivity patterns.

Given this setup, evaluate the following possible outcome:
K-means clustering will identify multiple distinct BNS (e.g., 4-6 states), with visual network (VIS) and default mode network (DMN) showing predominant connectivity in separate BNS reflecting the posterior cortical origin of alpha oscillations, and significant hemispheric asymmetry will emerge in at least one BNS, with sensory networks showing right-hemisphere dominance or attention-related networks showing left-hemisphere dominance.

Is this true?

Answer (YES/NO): NO